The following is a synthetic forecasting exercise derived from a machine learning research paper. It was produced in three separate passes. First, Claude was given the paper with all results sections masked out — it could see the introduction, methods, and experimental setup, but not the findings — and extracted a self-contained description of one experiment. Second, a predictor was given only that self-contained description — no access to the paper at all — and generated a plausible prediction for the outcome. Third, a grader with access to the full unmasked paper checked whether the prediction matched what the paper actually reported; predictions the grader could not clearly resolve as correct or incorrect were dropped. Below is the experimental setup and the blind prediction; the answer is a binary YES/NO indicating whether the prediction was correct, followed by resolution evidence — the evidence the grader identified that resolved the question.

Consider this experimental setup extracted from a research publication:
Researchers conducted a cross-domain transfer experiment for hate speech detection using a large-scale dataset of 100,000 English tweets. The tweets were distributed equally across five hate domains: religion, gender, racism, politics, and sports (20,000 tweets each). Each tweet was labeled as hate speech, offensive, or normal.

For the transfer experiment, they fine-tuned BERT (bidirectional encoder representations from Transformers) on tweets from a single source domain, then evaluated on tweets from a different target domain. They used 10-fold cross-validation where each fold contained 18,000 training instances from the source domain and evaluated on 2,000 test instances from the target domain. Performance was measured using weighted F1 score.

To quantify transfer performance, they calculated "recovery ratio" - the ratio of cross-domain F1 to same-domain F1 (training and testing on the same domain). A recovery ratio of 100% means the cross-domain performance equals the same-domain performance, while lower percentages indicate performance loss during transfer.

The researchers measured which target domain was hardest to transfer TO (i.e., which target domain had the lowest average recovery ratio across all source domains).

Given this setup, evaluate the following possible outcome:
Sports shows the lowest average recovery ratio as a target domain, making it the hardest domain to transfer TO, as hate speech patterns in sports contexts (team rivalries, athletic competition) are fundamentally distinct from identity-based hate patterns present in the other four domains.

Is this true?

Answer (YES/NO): NO